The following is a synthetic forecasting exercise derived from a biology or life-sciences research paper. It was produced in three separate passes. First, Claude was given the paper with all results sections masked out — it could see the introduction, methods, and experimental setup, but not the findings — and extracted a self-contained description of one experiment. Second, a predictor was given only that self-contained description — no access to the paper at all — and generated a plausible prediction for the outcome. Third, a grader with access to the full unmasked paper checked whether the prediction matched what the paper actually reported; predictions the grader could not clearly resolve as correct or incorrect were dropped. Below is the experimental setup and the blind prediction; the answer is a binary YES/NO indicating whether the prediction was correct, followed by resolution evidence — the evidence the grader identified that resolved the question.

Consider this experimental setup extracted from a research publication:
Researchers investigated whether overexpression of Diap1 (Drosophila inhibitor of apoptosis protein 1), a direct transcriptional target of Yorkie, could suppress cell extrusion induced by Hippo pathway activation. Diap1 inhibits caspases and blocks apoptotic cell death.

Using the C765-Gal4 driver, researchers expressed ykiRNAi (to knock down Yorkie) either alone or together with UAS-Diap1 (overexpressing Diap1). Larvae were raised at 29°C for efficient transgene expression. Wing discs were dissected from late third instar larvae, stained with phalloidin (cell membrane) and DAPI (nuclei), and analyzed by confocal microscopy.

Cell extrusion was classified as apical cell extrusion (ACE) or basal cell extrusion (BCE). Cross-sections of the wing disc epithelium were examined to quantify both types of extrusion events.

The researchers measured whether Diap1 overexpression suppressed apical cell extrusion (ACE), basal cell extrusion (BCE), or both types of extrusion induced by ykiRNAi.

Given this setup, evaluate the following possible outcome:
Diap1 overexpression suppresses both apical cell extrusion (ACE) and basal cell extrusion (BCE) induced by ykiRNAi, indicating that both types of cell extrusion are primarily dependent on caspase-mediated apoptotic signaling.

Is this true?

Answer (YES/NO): NO